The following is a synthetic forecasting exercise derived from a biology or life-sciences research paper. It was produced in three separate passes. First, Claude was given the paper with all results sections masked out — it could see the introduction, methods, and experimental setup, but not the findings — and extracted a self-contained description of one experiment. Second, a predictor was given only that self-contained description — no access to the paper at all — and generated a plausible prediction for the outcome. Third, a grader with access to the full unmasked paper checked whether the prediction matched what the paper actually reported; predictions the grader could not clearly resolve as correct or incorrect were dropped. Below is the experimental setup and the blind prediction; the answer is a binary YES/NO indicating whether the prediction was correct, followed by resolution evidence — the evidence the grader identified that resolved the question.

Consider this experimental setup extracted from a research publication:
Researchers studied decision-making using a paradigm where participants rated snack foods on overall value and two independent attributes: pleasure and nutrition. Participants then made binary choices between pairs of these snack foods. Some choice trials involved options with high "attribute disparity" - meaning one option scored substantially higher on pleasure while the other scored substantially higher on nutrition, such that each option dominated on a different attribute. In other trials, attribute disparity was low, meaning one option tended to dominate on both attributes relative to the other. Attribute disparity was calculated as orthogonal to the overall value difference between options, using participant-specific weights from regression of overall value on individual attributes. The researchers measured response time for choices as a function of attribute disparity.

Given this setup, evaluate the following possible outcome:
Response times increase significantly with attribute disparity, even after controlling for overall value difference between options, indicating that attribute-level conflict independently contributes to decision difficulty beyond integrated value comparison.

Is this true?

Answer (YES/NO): NO